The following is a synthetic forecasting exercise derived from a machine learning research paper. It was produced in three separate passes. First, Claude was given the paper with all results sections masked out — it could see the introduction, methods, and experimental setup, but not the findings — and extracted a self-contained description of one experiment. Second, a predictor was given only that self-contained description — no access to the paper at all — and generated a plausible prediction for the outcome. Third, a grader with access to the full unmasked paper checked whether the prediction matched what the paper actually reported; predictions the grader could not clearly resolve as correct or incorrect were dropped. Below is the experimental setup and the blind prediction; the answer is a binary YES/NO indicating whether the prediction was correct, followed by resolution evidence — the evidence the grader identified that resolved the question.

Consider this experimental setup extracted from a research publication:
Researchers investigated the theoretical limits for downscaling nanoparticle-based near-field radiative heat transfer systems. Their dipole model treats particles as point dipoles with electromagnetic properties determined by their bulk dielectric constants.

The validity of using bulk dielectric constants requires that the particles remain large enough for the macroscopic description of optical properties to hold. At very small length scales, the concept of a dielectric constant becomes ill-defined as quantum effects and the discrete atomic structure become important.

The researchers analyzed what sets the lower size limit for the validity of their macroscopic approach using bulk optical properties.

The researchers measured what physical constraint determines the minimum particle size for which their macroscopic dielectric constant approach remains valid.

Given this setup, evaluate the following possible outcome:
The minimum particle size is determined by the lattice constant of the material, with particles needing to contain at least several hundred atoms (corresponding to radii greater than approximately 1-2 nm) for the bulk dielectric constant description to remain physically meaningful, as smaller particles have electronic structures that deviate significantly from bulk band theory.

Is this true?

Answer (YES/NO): YES